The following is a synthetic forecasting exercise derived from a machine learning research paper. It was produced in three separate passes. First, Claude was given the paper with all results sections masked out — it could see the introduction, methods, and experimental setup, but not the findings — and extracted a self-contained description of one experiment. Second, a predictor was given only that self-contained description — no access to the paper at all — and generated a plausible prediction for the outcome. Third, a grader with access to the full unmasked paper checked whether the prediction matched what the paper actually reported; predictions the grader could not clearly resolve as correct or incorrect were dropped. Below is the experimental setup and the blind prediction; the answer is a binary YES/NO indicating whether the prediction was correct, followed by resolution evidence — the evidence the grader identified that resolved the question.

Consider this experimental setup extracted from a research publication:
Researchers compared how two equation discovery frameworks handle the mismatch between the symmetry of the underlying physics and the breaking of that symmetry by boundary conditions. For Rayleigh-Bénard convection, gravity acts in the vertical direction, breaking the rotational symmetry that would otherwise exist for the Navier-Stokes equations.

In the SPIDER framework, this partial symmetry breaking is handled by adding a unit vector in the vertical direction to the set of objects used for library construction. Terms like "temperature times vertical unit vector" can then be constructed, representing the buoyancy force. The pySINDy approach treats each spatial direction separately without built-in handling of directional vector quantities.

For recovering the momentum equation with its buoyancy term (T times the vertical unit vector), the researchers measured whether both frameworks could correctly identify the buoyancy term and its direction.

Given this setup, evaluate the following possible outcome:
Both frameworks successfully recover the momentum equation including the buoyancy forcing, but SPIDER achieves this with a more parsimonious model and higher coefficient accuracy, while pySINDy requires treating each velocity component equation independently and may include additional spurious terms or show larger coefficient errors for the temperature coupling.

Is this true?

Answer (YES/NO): NO